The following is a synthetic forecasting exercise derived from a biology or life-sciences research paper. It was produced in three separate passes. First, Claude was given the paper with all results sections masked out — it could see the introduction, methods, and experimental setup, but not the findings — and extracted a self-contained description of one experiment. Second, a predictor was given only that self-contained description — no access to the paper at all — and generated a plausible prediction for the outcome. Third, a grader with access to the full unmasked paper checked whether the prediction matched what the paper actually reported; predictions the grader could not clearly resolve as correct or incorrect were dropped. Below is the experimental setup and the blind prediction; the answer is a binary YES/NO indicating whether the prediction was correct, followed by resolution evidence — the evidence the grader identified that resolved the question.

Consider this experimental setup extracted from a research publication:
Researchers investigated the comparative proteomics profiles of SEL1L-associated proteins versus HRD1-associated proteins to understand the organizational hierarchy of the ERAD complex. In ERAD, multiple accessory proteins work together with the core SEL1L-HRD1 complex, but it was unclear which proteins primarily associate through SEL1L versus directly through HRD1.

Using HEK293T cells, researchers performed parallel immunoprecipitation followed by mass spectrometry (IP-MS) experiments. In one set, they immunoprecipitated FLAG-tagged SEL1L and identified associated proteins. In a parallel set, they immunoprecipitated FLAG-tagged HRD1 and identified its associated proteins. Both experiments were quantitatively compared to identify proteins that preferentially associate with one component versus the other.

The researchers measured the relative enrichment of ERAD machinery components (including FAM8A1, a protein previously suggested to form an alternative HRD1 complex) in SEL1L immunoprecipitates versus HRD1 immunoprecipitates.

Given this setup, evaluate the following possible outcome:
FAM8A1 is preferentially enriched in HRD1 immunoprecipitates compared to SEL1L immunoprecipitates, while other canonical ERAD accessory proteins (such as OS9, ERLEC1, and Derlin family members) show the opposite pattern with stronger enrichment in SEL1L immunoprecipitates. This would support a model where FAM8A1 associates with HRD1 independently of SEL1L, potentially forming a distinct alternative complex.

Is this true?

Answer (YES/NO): YES